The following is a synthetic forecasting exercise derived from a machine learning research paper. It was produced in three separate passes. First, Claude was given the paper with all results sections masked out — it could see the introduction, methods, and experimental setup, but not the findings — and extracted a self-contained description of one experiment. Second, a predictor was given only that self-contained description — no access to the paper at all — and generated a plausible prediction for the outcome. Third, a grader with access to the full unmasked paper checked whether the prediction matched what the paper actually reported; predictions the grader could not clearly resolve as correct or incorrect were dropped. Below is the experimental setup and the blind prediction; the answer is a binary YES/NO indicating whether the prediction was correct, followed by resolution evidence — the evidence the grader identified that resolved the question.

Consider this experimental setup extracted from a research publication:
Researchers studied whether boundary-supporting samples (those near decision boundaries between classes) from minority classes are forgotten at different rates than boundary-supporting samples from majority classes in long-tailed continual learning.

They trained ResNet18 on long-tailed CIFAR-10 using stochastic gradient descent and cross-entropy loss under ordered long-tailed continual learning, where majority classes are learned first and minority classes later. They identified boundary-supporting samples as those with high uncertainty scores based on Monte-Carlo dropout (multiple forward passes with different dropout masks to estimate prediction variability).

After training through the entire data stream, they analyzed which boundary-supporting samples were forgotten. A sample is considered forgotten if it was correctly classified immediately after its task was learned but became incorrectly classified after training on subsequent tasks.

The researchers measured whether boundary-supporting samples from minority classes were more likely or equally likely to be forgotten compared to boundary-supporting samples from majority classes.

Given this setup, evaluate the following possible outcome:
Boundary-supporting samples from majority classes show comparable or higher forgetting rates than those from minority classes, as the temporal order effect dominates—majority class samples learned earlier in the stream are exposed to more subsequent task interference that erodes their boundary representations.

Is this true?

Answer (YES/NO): NO